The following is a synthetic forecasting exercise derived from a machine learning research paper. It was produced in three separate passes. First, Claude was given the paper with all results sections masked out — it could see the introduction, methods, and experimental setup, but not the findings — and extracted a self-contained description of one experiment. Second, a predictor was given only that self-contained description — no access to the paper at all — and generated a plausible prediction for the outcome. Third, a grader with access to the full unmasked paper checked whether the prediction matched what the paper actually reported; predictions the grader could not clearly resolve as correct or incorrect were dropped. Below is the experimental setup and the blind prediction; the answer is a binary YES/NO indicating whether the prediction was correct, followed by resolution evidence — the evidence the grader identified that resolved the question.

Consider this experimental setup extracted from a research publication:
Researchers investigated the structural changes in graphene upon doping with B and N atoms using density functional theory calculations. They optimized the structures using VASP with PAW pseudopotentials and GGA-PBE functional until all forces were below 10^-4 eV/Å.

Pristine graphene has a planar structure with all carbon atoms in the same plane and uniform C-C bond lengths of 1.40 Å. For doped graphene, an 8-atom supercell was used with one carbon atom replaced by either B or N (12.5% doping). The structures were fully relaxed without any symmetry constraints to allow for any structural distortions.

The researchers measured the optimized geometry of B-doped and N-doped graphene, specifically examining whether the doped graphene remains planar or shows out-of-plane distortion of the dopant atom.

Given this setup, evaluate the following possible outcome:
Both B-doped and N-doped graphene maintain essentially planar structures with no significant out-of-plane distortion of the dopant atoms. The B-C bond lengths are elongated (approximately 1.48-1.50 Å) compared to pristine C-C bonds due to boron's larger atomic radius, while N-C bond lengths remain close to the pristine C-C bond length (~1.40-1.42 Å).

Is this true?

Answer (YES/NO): NO